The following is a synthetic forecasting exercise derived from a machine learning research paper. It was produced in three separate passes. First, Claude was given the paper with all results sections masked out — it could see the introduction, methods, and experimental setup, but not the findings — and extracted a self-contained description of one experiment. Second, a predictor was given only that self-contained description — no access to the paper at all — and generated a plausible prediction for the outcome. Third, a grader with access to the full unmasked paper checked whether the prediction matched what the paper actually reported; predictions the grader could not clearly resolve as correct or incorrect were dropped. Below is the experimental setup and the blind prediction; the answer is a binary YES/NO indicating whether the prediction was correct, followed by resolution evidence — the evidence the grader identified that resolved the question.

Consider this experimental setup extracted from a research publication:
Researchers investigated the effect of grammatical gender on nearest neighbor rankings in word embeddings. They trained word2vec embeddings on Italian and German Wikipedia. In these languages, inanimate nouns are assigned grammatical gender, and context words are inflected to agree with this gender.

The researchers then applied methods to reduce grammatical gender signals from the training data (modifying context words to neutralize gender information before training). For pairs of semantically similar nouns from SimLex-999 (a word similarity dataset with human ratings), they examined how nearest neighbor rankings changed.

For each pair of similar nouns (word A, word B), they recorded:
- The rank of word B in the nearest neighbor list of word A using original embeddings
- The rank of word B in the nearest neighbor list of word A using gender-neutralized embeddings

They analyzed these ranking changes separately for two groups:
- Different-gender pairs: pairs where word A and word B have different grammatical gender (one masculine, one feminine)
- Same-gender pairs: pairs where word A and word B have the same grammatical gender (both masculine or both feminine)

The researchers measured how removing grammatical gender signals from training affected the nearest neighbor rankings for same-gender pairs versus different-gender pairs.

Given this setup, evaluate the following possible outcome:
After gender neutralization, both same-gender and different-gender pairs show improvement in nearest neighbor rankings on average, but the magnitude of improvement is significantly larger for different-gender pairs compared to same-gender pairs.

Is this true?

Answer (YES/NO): NO